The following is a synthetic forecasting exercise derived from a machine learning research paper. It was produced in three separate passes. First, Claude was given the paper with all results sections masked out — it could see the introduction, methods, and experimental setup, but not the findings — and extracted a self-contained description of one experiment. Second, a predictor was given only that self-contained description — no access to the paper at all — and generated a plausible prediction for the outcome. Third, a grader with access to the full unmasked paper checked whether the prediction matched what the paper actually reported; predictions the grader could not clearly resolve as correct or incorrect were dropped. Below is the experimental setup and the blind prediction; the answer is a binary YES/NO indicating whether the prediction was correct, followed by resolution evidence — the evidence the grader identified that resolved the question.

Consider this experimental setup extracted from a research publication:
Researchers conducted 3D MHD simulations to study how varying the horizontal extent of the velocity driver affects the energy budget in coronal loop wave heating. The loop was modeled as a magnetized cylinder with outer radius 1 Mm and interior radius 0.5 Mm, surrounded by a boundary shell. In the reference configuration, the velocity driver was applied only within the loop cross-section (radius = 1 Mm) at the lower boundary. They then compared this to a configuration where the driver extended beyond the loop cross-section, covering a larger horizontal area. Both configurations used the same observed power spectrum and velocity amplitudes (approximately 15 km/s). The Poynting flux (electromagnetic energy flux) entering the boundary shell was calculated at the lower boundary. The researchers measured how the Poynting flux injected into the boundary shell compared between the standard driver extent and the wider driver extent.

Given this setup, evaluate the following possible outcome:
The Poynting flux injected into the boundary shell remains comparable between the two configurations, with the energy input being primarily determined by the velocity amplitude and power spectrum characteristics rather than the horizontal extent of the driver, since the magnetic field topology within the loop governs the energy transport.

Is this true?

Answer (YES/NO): NO